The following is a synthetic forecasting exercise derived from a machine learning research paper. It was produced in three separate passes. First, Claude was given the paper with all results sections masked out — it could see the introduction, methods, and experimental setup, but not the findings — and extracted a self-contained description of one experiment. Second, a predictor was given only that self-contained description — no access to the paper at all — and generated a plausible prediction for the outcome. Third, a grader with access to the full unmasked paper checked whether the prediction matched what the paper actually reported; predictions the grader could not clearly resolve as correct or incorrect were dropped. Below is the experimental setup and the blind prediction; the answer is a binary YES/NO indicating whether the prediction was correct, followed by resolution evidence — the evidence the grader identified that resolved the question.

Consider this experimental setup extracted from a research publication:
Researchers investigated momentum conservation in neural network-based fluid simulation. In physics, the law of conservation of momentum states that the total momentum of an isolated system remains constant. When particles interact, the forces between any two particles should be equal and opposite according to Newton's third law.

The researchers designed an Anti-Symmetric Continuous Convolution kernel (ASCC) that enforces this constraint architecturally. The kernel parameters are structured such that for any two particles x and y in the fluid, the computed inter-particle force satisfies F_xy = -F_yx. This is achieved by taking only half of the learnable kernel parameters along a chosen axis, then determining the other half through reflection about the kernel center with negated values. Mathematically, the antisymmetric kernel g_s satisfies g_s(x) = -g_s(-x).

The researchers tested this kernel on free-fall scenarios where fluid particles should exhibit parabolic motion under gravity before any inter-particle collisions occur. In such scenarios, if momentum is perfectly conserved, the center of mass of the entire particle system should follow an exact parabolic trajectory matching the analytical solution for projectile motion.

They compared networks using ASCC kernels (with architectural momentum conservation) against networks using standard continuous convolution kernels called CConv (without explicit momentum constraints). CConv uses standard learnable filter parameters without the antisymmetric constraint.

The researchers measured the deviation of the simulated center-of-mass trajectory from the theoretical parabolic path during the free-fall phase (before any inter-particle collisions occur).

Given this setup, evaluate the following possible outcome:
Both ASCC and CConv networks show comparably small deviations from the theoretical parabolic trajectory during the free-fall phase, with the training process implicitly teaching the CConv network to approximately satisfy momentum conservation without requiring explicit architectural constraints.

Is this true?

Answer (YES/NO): NO